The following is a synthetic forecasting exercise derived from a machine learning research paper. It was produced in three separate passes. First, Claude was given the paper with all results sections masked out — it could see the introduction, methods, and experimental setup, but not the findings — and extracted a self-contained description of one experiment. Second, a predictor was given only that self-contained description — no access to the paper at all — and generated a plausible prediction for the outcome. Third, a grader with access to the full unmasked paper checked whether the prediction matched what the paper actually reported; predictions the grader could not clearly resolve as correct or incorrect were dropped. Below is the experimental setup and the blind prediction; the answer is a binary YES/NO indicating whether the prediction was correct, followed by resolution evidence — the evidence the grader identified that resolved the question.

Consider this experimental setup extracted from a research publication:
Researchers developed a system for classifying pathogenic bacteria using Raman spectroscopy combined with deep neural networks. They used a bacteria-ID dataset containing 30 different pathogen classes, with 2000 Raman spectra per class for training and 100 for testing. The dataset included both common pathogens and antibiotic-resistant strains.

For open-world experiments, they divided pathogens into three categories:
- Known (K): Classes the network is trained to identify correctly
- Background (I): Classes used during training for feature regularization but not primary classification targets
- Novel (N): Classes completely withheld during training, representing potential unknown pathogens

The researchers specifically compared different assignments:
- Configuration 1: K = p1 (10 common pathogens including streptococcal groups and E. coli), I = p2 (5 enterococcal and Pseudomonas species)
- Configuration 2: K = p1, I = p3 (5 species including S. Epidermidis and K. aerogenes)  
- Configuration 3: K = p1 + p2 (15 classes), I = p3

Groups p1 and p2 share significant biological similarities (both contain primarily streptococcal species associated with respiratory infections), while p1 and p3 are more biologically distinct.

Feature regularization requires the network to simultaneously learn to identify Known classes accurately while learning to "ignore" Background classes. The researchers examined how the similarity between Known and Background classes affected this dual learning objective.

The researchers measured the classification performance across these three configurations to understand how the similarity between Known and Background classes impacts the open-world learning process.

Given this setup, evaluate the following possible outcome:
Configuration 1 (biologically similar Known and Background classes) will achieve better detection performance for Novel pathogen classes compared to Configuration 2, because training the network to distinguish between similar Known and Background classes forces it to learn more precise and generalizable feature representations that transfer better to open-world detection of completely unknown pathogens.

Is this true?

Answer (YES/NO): NO